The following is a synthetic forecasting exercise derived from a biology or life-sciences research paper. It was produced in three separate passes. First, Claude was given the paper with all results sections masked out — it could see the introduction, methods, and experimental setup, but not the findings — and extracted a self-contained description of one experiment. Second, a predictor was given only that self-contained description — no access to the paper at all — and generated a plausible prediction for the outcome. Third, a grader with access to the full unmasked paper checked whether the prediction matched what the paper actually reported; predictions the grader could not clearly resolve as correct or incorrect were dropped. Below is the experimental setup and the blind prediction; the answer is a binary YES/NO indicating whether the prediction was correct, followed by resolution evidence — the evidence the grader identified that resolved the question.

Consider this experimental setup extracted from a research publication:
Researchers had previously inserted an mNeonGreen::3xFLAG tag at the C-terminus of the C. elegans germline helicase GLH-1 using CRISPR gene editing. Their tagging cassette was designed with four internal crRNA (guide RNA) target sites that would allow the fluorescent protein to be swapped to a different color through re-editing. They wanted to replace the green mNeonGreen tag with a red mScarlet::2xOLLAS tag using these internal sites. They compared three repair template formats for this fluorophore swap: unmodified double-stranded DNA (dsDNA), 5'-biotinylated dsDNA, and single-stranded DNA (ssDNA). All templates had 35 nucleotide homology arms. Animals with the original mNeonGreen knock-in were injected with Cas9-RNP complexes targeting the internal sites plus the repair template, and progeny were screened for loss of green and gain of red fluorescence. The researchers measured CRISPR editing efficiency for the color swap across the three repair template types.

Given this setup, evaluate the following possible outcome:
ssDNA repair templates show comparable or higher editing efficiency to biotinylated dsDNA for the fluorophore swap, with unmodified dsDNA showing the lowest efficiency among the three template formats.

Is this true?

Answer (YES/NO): YES